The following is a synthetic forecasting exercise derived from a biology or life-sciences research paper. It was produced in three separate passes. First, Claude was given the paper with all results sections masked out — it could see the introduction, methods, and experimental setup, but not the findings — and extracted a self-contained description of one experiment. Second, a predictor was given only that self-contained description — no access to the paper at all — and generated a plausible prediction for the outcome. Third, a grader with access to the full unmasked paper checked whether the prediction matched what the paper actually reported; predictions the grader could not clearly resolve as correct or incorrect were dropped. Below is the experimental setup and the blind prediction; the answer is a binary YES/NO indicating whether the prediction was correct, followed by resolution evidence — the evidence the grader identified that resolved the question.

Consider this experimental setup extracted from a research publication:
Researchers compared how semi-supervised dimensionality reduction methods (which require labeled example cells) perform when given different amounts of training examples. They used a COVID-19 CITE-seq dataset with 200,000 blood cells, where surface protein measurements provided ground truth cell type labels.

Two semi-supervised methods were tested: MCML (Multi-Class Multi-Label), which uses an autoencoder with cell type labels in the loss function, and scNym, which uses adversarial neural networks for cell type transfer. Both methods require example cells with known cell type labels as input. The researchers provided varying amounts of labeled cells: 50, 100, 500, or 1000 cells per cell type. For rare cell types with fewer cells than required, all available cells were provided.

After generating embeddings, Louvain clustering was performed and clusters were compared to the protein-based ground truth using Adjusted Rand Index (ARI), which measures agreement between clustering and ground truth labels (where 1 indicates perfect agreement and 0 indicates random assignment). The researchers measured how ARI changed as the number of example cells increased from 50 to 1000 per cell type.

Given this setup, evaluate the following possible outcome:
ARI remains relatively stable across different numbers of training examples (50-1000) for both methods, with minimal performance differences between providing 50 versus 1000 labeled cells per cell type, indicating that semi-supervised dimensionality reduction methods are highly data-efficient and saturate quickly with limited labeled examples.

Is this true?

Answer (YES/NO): NO